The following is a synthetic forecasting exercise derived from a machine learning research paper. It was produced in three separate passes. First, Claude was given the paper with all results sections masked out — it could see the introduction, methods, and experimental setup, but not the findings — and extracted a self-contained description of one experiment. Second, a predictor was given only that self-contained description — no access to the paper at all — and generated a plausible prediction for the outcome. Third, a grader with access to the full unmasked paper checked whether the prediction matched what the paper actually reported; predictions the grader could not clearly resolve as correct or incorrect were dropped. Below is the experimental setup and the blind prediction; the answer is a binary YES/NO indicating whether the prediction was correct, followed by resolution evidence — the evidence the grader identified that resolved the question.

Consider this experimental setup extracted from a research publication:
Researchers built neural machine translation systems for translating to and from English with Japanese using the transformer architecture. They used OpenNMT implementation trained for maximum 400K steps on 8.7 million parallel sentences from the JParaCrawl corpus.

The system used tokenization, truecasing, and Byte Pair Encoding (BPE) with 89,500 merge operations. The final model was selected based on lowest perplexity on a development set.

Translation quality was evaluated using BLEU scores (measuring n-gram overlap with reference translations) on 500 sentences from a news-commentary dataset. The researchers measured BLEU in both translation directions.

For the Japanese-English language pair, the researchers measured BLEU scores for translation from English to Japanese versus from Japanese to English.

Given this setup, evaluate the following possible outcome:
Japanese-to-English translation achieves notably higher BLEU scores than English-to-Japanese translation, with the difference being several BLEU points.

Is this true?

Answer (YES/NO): YES